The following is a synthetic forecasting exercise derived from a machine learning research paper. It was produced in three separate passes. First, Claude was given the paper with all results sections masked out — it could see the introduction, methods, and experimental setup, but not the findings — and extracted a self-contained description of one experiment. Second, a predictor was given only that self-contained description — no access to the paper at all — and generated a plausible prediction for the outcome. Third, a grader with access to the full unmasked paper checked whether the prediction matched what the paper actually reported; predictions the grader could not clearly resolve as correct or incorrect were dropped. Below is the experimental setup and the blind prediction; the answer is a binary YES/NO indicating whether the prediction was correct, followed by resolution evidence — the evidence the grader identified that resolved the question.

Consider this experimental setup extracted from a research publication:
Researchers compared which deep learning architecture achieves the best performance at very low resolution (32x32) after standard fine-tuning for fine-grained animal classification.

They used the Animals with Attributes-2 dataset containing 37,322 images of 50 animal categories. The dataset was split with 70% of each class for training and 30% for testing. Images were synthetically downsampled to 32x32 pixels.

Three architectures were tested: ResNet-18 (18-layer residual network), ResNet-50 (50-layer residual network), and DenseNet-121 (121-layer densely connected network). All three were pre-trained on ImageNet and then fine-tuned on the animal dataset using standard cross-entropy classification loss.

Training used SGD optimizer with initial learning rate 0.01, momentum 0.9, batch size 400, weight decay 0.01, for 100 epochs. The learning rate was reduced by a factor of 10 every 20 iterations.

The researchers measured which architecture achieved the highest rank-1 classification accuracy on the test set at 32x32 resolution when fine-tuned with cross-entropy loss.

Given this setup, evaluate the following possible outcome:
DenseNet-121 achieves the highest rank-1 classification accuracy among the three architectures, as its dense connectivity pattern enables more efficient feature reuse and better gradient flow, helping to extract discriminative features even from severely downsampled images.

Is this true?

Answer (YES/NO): YES